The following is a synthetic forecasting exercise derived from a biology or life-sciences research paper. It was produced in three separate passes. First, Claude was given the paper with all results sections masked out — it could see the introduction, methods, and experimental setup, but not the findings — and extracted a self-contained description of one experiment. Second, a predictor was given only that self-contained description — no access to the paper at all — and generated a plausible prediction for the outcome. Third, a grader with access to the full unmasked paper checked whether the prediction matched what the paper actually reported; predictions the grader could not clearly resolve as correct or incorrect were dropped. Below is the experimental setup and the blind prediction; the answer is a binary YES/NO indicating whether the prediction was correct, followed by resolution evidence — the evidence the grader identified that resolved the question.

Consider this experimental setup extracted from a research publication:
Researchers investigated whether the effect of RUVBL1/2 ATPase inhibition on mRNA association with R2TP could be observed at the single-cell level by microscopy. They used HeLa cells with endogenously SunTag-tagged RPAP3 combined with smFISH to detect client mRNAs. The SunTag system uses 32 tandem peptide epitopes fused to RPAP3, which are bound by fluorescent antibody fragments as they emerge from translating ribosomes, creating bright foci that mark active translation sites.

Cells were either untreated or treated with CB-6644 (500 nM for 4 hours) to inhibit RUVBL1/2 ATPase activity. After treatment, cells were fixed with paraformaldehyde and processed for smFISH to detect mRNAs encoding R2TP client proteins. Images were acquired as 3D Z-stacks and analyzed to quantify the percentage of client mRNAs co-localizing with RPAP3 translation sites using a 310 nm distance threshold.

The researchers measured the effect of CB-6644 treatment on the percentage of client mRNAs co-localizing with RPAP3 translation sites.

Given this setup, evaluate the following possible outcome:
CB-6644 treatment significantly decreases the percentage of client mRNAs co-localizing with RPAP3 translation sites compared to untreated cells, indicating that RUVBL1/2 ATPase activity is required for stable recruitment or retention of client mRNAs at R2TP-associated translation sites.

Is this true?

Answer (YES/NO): NO